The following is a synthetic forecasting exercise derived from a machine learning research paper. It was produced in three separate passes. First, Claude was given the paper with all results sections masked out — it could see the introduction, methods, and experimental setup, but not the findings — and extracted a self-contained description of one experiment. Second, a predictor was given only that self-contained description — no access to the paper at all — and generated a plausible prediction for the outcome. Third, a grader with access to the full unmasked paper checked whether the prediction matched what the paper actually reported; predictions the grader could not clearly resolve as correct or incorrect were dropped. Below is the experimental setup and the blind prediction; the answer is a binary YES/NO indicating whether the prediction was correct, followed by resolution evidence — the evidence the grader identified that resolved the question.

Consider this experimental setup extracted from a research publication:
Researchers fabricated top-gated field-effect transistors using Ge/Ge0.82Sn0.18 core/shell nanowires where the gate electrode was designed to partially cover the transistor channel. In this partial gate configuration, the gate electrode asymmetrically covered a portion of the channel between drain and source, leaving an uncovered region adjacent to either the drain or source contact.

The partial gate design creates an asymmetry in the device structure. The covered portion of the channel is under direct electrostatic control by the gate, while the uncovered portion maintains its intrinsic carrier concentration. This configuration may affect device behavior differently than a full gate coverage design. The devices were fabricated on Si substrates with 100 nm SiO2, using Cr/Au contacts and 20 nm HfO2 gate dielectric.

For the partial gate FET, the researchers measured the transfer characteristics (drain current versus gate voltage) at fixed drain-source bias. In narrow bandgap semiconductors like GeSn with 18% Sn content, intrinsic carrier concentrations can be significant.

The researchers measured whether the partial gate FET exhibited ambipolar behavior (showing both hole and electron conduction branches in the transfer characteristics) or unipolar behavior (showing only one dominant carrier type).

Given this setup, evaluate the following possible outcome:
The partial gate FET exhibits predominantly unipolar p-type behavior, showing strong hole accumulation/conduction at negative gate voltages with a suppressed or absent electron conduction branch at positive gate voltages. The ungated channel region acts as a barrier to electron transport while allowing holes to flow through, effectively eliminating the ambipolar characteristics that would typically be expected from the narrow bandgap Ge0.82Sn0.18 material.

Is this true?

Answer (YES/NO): YES